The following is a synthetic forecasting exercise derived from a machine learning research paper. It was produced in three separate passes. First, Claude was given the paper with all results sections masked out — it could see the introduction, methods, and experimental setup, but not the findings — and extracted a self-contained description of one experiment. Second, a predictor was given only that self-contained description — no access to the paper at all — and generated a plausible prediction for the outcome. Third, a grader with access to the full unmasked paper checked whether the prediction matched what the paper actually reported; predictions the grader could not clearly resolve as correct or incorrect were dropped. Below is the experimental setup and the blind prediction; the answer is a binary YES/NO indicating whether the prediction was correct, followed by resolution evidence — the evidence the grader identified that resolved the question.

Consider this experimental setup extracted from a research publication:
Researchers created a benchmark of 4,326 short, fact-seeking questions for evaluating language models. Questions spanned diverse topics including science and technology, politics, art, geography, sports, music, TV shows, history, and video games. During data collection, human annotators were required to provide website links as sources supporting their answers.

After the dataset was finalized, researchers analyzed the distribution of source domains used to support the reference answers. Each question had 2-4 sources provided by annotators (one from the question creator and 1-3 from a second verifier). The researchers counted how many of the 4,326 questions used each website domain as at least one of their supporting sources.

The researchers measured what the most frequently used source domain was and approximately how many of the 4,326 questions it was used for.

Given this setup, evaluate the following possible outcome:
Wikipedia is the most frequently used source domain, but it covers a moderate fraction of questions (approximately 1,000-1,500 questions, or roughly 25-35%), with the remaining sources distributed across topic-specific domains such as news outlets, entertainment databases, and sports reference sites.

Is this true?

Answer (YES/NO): NO